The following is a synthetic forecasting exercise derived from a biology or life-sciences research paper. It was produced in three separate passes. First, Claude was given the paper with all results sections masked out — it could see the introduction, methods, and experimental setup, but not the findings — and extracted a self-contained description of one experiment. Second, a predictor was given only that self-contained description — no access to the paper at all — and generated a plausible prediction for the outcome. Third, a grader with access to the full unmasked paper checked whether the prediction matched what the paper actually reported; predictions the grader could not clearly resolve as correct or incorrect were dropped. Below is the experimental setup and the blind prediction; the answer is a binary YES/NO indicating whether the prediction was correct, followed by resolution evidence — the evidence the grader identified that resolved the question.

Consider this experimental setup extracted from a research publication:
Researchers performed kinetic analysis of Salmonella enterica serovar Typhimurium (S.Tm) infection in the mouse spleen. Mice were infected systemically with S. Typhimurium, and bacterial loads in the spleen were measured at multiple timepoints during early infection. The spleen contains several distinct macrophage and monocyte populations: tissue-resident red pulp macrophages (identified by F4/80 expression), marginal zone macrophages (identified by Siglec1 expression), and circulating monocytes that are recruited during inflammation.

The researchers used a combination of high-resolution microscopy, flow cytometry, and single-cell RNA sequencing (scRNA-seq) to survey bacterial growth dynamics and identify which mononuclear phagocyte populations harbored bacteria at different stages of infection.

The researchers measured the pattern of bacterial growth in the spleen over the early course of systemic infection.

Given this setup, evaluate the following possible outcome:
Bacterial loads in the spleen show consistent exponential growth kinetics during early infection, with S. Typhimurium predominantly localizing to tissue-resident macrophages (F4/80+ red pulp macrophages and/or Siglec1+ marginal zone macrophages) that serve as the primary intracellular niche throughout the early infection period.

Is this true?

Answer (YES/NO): NO